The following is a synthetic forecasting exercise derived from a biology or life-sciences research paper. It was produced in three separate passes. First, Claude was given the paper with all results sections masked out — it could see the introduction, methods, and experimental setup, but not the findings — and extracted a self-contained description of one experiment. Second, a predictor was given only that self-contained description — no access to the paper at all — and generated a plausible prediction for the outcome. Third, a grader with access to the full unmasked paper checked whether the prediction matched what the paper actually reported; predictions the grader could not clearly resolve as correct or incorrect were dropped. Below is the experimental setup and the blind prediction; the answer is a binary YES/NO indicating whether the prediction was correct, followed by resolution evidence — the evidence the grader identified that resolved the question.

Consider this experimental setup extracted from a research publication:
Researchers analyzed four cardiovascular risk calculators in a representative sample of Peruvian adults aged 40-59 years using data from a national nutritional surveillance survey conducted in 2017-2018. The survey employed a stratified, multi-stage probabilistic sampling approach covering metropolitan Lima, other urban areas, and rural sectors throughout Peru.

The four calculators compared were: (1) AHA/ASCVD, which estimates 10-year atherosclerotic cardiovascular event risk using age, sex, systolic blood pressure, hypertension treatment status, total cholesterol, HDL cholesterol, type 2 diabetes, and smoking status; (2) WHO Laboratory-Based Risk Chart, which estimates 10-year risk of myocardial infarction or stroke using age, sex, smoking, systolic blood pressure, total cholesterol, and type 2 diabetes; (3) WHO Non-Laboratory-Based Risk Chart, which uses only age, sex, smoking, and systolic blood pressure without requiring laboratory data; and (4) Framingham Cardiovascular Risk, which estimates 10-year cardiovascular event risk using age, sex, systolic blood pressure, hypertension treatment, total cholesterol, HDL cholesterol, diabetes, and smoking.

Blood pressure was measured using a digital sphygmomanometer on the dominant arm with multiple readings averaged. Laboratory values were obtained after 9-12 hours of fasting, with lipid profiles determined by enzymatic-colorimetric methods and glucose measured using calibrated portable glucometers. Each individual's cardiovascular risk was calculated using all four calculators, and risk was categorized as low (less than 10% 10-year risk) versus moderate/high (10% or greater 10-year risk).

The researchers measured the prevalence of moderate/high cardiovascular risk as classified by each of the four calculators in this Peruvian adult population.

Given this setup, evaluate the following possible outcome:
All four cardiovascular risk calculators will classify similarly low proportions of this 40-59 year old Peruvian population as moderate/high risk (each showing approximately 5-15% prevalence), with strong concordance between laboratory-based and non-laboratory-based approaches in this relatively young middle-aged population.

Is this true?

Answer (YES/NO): NO